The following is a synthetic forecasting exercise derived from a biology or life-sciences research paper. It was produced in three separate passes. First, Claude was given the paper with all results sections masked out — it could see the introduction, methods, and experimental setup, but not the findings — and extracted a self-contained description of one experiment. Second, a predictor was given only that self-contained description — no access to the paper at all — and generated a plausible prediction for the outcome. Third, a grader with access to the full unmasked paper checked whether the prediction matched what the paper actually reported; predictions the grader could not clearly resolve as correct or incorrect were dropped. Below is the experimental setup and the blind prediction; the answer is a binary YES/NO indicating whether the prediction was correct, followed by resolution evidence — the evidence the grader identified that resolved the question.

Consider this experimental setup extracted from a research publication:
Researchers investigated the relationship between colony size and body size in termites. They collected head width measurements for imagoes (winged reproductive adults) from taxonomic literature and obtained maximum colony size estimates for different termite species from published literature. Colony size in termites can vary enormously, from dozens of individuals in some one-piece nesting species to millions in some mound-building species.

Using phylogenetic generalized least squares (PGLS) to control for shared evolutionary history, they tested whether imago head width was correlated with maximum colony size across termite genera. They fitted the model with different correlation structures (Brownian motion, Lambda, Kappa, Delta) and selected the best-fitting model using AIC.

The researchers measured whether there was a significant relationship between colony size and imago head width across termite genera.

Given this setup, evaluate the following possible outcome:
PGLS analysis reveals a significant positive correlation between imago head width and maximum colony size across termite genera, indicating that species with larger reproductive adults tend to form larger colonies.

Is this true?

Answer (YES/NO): NO